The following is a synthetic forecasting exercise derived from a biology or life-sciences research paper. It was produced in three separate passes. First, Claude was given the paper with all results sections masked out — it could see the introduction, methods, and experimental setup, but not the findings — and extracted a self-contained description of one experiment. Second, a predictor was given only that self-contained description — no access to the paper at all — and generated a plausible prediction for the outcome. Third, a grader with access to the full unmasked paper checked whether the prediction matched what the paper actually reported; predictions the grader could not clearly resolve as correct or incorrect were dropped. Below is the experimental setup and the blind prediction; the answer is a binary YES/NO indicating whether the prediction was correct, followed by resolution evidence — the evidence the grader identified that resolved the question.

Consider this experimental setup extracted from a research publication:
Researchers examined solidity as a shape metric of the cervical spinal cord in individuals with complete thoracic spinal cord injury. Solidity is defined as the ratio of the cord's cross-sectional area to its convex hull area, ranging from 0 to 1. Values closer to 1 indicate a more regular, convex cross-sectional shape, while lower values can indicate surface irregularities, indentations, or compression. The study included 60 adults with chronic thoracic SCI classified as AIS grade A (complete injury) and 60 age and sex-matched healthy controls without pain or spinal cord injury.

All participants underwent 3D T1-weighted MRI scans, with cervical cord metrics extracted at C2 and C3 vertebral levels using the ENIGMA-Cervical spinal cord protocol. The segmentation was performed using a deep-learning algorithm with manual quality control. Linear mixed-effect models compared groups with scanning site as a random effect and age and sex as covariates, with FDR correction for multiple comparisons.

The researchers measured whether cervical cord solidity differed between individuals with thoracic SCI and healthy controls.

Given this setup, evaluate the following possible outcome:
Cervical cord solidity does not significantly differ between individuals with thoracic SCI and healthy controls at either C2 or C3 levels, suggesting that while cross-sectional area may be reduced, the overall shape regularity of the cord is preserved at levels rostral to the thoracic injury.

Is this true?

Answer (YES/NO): YES